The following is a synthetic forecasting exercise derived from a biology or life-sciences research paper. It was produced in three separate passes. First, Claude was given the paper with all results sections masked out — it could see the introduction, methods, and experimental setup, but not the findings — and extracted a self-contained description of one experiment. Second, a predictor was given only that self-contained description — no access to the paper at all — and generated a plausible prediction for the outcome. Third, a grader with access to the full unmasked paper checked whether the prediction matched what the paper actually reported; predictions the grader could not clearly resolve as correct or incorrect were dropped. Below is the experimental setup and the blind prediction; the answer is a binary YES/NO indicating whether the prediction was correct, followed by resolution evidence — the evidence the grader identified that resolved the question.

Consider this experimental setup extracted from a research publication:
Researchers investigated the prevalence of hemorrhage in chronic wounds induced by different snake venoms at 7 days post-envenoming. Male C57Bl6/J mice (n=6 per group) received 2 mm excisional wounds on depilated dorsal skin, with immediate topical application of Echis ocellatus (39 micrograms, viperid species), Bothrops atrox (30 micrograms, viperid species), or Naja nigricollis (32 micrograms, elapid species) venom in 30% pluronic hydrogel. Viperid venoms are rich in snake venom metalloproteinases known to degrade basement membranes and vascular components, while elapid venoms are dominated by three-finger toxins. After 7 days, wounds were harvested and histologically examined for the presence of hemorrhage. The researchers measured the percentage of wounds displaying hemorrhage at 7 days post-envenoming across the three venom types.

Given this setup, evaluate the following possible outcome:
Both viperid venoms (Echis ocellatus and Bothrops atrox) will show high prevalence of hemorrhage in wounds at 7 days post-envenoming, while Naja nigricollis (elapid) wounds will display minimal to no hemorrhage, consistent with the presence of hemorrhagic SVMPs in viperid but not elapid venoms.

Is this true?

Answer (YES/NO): NO